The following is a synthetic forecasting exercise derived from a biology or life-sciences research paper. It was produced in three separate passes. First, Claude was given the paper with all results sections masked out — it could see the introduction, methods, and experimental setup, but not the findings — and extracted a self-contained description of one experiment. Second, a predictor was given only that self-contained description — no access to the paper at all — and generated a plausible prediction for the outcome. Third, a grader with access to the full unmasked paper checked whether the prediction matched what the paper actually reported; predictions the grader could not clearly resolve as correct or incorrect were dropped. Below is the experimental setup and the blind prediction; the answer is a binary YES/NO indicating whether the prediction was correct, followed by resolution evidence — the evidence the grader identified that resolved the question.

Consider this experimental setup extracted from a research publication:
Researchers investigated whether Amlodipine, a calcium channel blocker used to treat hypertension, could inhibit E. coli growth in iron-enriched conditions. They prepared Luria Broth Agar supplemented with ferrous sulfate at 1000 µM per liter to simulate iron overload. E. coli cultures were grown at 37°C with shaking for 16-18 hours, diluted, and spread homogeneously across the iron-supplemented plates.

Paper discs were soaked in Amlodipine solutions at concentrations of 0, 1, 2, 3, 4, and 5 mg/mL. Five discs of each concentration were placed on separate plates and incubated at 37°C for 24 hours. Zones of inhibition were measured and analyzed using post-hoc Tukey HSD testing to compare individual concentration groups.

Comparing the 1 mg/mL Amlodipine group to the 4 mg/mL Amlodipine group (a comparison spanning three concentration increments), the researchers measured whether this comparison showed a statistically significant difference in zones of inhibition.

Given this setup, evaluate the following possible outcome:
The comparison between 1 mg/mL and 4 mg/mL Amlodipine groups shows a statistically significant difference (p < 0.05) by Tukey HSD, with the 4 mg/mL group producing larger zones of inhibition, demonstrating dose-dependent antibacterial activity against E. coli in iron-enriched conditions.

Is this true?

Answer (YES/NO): YES